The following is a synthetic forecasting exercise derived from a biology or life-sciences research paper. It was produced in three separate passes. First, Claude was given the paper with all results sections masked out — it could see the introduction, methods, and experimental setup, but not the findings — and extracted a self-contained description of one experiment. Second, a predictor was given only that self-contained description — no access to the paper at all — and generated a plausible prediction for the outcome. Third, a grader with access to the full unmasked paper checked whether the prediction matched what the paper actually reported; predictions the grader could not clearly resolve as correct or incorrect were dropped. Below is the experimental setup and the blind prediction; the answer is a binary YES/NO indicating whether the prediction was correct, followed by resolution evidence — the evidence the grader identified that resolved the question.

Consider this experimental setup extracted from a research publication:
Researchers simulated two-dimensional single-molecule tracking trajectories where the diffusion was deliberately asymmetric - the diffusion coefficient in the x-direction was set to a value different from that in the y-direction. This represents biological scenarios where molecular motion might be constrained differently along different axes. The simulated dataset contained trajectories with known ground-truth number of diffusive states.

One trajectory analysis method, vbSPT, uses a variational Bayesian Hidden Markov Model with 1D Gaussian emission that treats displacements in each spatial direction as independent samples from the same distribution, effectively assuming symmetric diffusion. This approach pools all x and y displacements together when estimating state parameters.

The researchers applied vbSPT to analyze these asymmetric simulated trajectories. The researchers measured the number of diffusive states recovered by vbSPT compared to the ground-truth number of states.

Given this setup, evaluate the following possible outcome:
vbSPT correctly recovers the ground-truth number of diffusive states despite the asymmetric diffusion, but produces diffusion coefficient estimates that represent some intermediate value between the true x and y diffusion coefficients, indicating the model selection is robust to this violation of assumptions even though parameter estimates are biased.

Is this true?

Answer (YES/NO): NO